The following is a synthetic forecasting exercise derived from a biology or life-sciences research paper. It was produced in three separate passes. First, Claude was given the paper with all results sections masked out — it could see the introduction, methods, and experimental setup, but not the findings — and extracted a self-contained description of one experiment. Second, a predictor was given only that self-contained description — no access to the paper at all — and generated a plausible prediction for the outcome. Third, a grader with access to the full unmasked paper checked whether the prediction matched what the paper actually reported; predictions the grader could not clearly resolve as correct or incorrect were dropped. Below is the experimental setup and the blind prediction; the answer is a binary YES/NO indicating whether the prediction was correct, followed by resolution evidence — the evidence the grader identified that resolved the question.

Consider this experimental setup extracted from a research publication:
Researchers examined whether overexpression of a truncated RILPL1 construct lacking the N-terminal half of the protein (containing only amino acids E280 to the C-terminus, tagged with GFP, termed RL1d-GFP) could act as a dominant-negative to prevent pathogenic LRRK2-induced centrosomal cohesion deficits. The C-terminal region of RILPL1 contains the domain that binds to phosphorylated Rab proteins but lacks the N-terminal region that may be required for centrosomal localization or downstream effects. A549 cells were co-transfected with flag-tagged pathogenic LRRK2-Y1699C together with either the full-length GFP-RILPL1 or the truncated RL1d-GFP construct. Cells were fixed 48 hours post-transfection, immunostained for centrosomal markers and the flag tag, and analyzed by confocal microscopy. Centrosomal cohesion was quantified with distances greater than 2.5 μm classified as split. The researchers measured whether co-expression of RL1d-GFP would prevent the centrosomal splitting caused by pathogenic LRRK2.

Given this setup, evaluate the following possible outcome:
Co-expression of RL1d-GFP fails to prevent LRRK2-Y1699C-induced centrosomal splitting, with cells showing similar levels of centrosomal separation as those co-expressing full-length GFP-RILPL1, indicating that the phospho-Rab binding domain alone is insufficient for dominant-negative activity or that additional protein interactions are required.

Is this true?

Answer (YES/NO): NO